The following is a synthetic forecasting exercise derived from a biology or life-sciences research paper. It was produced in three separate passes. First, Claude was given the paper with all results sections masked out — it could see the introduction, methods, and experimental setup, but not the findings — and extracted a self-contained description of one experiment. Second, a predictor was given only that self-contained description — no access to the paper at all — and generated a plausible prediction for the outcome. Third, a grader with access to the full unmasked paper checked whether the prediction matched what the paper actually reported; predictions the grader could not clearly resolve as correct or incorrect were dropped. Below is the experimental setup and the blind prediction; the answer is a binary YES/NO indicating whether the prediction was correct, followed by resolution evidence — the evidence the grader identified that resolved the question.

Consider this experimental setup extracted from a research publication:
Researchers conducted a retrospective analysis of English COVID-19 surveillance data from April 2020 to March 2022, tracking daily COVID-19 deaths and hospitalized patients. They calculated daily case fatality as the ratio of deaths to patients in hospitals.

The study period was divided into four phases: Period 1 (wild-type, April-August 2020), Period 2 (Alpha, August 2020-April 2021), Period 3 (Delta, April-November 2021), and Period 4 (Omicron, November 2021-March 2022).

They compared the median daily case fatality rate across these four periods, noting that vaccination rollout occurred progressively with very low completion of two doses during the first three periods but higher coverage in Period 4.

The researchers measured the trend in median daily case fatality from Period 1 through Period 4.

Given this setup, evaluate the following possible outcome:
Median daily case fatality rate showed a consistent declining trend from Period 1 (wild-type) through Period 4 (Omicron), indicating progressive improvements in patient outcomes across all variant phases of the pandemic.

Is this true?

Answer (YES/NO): YES